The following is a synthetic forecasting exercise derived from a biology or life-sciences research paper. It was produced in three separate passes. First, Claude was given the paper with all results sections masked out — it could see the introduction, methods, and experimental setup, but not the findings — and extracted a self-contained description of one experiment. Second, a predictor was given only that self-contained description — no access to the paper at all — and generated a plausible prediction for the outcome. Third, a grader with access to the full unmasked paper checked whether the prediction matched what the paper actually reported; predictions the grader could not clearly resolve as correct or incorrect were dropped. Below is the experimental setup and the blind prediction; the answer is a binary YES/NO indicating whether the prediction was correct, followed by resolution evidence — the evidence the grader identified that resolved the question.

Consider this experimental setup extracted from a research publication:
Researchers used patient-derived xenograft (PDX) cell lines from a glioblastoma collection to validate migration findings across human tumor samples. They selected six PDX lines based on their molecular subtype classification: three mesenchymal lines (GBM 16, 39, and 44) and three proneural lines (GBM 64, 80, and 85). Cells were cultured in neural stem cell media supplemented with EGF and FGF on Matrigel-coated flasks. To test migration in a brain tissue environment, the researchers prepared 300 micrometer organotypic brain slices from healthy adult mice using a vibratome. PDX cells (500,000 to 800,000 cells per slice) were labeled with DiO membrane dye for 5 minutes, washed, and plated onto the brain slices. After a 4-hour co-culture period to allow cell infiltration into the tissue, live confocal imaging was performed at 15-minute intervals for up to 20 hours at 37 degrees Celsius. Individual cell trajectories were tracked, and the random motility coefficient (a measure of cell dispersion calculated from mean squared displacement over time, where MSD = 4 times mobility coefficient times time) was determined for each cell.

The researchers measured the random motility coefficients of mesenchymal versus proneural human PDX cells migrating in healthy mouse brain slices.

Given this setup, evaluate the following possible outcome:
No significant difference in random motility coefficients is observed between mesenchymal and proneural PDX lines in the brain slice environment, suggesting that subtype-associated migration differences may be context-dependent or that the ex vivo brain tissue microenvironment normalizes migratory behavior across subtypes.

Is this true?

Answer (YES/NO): NO